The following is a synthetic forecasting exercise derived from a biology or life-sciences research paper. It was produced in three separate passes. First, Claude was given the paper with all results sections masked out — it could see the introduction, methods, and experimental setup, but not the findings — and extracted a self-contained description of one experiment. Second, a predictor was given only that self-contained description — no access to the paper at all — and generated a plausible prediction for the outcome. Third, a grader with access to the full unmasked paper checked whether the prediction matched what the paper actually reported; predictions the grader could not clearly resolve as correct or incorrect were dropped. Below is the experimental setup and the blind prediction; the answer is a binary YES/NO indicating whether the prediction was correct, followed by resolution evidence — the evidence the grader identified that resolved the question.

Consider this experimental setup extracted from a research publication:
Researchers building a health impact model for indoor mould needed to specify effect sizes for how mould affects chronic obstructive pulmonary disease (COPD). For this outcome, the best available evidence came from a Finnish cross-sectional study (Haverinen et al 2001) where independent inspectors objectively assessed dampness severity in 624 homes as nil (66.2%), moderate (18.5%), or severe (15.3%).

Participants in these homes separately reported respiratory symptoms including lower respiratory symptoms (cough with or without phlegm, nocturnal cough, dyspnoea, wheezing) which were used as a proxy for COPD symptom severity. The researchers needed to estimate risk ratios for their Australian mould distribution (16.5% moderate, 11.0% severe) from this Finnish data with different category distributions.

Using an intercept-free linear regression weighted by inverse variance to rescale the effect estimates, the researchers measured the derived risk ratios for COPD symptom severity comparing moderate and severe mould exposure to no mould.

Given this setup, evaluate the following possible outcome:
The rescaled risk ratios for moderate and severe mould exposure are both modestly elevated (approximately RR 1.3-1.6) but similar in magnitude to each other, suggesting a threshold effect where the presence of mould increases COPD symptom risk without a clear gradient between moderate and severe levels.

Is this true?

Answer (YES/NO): NO